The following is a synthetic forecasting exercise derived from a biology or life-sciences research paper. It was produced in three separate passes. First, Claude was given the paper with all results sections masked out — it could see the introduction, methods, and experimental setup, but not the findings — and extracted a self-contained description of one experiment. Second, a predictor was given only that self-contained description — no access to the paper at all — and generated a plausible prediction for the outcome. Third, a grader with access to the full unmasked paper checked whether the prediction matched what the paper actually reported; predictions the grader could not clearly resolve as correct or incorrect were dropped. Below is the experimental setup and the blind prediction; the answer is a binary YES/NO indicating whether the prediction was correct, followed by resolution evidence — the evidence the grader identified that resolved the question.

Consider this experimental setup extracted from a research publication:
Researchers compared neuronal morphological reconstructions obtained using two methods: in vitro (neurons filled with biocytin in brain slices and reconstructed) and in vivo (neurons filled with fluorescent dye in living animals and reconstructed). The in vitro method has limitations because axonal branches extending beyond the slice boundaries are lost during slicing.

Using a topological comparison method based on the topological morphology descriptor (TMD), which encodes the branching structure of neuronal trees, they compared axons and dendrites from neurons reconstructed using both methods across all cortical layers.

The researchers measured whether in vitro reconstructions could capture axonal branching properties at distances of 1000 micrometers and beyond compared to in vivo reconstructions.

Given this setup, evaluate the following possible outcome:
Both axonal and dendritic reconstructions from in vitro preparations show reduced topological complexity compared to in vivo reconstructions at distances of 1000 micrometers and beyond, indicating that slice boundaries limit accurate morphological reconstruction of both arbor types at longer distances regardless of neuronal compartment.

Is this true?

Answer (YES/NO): NO